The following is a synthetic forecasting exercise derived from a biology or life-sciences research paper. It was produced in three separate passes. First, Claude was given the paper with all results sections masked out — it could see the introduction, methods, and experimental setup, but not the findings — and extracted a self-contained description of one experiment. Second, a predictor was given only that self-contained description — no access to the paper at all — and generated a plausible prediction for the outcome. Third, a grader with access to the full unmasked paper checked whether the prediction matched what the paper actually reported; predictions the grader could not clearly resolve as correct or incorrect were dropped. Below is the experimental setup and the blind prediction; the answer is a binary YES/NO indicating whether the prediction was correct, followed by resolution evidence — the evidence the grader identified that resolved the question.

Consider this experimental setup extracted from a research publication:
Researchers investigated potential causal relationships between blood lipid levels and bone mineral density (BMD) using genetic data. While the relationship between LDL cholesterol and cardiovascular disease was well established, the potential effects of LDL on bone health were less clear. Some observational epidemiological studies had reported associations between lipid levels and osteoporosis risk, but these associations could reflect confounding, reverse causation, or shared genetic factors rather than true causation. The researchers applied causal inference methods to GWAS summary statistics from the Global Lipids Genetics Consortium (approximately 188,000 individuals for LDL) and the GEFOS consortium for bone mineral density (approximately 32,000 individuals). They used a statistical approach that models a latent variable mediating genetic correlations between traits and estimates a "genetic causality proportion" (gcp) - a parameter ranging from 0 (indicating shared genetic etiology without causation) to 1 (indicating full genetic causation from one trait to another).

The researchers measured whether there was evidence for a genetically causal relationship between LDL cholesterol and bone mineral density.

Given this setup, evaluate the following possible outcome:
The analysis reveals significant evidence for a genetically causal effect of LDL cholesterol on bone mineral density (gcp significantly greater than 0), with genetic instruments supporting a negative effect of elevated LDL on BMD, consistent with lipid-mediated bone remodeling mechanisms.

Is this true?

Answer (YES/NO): YES